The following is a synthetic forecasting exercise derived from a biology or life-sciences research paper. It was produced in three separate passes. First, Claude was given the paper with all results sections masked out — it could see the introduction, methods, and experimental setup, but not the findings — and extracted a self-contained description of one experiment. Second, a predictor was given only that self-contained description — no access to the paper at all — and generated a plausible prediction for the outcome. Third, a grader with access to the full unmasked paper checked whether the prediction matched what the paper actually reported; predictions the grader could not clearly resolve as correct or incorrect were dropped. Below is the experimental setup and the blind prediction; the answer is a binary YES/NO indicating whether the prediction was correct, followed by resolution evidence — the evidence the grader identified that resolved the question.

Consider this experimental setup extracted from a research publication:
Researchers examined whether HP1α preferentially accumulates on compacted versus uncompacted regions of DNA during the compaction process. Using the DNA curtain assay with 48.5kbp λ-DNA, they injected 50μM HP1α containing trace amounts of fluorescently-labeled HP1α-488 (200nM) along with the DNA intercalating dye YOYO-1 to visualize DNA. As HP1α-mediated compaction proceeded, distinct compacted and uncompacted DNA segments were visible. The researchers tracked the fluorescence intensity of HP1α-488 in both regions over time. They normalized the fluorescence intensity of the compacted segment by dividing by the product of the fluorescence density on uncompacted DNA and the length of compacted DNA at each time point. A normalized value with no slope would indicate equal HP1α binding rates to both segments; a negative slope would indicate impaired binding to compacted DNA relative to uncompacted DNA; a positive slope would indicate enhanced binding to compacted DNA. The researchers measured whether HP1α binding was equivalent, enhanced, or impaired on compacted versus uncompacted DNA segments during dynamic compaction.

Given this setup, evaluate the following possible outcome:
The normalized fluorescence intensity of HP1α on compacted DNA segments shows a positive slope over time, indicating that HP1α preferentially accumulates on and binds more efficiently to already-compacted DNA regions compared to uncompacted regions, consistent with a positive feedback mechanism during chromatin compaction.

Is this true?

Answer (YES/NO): NO